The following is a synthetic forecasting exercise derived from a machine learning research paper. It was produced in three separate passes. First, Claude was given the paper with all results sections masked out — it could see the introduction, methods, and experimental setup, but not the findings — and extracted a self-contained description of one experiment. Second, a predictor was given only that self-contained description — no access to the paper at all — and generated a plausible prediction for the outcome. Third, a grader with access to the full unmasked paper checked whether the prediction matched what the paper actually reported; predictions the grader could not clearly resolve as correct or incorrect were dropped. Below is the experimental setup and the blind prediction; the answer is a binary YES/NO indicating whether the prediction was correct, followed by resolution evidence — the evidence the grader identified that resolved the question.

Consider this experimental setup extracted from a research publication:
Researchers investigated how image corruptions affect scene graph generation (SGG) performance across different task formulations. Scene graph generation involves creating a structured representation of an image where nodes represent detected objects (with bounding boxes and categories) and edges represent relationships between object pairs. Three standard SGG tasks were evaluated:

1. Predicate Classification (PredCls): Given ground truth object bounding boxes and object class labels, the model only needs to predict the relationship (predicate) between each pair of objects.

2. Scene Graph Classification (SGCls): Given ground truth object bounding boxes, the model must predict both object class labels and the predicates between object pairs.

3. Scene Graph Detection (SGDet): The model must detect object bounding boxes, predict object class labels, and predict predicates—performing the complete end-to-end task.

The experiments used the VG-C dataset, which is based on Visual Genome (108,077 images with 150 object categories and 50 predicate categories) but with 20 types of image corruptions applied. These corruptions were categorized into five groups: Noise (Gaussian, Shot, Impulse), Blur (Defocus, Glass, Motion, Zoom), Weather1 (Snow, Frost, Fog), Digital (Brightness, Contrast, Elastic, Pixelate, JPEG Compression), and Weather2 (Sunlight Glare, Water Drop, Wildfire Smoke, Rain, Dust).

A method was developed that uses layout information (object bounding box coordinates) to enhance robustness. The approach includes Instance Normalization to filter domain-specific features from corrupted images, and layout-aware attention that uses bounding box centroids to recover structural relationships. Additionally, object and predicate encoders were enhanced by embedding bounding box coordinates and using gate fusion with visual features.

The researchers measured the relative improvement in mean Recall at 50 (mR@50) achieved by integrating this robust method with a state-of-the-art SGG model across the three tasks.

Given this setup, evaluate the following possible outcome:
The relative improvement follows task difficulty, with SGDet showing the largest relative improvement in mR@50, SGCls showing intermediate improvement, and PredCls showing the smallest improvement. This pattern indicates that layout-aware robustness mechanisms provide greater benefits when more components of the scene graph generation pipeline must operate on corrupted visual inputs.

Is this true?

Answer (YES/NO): NO